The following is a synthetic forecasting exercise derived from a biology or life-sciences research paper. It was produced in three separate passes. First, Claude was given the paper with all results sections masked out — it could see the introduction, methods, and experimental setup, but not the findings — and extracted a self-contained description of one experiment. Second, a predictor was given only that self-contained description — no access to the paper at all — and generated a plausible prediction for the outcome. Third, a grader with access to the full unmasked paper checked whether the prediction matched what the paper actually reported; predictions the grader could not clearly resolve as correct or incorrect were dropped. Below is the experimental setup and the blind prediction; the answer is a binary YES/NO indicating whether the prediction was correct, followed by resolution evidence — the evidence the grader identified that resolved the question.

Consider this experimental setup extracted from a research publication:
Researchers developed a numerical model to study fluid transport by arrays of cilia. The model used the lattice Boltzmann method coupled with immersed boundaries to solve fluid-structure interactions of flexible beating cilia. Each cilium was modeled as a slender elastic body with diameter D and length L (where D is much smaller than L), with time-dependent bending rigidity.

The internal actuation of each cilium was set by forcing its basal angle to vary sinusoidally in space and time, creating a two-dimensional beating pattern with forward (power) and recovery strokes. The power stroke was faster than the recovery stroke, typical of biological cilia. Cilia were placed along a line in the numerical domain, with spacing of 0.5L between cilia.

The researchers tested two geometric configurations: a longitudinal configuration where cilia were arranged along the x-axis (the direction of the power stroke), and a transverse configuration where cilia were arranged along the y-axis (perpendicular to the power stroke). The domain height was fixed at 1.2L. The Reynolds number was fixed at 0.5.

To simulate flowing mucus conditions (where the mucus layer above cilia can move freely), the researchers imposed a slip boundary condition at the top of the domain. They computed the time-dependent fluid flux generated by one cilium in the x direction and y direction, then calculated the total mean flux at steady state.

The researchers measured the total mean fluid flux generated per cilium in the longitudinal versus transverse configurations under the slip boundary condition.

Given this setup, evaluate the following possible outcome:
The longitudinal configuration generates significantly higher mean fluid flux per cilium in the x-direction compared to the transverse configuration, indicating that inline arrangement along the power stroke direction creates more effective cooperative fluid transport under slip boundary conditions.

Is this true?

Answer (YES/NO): NO